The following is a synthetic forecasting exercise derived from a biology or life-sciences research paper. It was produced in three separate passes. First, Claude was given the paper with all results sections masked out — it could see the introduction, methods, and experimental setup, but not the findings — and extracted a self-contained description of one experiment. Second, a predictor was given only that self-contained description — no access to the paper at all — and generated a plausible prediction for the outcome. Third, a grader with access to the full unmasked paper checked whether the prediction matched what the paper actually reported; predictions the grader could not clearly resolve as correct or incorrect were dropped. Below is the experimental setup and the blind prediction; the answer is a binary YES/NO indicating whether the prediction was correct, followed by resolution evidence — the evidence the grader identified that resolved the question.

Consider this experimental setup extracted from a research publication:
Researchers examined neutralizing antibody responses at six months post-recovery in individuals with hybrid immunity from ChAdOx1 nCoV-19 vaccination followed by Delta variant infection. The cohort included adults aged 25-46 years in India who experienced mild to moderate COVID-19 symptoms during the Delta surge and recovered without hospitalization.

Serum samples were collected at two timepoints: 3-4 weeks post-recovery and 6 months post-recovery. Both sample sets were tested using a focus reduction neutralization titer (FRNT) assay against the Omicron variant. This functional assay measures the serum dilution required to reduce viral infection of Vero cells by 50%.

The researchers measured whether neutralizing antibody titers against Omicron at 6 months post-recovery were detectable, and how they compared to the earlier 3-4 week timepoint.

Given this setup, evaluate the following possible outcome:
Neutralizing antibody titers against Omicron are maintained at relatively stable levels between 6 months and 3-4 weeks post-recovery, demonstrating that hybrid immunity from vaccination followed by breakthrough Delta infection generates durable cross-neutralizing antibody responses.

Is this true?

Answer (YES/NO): NO